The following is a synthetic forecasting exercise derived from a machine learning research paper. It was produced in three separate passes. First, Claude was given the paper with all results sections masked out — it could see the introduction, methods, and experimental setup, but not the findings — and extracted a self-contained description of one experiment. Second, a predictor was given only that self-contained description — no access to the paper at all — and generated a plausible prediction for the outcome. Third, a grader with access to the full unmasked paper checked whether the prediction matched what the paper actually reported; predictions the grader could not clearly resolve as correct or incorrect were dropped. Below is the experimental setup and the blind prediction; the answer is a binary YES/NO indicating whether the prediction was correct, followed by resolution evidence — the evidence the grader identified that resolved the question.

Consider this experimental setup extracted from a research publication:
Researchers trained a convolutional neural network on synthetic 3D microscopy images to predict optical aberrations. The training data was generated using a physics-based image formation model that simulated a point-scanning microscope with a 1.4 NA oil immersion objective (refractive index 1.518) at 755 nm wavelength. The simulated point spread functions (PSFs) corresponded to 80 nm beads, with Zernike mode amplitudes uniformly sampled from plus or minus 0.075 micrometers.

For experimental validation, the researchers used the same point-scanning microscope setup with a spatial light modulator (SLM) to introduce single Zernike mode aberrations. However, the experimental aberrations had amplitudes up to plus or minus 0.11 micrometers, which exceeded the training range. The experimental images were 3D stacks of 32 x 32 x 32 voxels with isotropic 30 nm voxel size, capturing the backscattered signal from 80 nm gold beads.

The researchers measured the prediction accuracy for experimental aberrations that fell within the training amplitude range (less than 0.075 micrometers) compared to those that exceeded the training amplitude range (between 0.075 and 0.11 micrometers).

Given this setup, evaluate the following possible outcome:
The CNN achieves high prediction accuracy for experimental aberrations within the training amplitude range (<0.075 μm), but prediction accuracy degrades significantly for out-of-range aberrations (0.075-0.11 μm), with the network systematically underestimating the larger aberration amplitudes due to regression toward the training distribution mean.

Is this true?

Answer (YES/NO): NO